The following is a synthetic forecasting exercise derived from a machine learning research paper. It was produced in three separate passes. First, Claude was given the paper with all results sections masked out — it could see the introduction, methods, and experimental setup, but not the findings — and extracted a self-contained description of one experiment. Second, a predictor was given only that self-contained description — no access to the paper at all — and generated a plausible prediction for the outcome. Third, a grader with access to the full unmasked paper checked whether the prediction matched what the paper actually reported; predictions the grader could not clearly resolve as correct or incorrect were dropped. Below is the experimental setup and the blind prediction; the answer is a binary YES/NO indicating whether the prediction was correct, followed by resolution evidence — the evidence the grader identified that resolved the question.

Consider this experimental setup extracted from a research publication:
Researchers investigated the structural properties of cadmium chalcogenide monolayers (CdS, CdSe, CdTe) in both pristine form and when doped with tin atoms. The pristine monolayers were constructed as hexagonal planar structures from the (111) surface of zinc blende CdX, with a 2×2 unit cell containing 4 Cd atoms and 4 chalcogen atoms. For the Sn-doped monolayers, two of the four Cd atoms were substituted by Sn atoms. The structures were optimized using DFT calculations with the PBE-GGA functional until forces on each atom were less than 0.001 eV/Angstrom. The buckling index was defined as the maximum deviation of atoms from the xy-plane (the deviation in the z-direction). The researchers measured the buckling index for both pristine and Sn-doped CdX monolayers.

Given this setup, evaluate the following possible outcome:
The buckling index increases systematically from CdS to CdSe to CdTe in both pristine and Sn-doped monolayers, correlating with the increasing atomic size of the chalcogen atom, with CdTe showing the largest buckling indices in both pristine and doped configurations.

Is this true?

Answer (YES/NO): NO